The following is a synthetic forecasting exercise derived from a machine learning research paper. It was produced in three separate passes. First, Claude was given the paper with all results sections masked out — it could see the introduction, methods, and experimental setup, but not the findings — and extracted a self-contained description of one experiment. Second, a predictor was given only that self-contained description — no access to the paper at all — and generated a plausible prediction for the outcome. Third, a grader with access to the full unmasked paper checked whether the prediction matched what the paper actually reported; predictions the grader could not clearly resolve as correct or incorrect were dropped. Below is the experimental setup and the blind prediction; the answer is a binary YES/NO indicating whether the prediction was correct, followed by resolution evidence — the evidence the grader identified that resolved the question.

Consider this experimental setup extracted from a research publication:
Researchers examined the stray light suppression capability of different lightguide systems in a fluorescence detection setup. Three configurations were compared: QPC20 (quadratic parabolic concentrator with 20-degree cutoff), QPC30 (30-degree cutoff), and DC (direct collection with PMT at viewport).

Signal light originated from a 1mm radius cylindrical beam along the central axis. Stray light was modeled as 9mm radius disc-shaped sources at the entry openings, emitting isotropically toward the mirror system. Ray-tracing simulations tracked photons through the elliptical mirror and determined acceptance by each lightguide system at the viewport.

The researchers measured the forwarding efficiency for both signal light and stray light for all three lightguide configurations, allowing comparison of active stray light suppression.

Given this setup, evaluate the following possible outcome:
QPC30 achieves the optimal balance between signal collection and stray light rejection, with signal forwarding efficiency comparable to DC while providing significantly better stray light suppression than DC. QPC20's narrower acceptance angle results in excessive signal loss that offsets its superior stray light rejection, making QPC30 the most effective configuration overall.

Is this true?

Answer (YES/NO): NO